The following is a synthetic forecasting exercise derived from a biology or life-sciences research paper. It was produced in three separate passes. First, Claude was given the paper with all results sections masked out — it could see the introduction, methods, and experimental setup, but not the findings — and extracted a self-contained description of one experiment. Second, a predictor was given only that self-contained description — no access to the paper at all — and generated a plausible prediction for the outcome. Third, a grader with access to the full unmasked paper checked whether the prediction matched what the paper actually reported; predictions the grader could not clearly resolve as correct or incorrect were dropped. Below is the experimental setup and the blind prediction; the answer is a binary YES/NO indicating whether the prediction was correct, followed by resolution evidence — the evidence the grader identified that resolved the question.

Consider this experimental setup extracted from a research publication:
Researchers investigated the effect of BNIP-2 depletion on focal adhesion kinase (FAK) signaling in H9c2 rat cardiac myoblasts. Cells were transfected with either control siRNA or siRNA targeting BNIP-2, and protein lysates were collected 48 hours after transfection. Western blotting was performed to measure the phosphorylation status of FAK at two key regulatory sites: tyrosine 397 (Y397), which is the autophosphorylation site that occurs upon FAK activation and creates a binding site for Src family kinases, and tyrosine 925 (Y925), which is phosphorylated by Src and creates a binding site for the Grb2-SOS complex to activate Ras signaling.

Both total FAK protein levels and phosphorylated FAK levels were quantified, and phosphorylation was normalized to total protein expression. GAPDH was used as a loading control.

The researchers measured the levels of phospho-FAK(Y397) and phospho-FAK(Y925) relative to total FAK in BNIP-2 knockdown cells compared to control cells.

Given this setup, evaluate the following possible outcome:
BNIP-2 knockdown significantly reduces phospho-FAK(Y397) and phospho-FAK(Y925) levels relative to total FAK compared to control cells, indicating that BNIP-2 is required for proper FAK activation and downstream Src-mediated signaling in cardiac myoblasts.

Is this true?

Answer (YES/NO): YES